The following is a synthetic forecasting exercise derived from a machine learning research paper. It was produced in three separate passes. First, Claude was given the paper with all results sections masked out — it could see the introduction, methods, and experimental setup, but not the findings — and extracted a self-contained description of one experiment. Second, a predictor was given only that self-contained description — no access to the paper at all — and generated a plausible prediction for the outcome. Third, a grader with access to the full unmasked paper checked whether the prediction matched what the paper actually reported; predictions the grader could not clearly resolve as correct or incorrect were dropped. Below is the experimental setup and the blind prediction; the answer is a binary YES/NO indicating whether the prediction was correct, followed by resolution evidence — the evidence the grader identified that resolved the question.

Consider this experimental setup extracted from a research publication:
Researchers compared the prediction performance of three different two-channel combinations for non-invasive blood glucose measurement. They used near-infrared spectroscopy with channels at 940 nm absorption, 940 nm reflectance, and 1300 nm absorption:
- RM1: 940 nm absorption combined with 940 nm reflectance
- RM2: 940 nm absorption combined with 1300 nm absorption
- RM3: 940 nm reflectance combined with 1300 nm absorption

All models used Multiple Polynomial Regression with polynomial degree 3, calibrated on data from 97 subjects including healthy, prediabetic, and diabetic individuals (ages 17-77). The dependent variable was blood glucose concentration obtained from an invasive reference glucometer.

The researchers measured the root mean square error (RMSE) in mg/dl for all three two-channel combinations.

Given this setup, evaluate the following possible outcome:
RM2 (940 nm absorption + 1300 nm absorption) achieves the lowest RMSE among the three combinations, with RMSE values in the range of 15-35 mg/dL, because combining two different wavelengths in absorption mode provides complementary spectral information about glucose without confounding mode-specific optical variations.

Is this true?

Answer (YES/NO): NO